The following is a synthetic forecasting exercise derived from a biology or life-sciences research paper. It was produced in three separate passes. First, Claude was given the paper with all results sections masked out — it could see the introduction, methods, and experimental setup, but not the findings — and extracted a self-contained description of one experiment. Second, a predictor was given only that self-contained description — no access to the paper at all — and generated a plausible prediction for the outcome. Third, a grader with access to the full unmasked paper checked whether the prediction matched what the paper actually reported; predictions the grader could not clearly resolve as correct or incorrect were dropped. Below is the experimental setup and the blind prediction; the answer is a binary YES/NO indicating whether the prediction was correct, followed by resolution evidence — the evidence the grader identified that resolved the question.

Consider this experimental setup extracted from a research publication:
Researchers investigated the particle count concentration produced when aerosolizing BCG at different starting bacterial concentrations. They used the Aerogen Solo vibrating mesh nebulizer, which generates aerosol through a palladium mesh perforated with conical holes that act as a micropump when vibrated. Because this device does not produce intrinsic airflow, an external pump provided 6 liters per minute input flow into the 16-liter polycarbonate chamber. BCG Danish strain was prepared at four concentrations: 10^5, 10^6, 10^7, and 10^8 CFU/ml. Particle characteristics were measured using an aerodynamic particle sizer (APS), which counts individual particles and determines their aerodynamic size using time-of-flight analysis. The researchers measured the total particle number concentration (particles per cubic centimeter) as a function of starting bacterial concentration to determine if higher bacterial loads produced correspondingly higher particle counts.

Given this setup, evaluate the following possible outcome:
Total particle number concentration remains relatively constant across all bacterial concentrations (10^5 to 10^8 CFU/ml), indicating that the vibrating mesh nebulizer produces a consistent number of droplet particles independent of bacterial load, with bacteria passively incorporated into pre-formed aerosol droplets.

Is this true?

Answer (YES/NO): YES